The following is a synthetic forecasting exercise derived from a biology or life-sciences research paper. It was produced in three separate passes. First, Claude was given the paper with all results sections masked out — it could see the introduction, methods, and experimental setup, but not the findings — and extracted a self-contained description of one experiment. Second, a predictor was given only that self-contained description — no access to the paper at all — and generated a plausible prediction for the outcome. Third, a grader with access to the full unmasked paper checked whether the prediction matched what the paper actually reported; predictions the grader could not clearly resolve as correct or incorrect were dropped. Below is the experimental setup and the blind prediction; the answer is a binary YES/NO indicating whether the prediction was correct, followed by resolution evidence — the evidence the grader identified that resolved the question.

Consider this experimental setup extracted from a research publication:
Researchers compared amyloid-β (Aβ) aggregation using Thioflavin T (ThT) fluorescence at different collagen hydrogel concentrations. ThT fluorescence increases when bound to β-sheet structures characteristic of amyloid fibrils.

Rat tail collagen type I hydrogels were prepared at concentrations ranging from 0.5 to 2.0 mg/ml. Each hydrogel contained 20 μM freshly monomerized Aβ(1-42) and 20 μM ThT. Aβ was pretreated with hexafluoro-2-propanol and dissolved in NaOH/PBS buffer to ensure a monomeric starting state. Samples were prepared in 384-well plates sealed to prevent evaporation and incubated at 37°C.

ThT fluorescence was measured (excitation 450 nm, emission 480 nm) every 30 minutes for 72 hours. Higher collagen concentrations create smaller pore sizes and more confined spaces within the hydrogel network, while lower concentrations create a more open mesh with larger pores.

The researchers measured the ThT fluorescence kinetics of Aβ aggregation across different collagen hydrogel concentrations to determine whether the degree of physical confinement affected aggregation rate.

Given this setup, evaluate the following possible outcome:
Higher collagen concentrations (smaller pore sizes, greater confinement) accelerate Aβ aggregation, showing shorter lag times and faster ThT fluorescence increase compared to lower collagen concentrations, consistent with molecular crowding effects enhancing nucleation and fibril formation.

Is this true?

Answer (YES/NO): YES